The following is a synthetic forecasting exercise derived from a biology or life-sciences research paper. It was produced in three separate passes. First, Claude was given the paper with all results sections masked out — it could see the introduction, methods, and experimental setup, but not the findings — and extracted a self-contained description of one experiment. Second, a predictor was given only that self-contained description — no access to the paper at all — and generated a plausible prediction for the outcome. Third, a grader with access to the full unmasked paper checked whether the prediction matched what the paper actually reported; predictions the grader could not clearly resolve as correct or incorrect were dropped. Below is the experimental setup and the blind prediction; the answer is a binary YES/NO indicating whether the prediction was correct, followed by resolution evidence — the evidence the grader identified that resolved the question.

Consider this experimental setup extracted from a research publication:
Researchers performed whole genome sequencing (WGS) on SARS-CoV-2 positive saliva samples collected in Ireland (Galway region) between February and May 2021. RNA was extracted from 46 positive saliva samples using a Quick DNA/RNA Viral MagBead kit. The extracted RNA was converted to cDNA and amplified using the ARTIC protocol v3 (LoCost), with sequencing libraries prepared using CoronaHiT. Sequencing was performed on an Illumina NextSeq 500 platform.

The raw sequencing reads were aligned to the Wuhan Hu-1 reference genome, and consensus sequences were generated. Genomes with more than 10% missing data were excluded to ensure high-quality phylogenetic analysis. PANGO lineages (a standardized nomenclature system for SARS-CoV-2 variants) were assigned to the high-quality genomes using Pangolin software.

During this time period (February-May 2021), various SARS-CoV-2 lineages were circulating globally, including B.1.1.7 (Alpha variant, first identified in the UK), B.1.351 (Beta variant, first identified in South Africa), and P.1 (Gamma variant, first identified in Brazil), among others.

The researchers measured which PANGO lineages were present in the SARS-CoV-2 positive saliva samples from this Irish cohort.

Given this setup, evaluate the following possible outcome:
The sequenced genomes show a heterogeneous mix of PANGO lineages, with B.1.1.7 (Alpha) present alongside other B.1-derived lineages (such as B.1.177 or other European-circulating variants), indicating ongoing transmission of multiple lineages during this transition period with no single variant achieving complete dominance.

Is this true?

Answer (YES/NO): NO